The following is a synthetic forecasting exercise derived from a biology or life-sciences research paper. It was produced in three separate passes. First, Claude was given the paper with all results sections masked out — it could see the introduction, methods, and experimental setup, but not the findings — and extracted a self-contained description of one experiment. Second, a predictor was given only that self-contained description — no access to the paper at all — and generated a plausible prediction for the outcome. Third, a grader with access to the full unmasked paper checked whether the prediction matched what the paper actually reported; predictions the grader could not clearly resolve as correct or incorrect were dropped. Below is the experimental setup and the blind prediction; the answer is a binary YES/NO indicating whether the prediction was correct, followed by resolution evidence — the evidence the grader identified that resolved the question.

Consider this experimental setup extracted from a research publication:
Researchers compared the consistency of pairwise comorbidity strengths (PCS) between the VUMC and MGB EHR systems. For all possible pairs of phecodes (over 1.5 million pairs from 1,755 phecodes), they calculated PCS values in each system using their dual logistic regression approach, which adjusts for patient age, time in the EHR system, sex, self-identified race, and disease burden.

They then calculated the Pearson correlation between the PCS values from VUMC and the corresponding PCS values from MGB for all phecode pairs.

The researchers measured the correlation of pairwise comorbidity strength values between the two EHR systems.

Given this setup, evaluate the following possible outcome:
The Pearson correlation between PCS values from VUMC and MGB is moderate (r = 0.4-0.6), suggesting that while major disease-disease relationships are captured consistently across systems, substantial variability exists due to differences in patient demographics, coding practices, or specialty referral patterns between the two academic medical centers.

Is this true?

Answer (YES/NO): NO